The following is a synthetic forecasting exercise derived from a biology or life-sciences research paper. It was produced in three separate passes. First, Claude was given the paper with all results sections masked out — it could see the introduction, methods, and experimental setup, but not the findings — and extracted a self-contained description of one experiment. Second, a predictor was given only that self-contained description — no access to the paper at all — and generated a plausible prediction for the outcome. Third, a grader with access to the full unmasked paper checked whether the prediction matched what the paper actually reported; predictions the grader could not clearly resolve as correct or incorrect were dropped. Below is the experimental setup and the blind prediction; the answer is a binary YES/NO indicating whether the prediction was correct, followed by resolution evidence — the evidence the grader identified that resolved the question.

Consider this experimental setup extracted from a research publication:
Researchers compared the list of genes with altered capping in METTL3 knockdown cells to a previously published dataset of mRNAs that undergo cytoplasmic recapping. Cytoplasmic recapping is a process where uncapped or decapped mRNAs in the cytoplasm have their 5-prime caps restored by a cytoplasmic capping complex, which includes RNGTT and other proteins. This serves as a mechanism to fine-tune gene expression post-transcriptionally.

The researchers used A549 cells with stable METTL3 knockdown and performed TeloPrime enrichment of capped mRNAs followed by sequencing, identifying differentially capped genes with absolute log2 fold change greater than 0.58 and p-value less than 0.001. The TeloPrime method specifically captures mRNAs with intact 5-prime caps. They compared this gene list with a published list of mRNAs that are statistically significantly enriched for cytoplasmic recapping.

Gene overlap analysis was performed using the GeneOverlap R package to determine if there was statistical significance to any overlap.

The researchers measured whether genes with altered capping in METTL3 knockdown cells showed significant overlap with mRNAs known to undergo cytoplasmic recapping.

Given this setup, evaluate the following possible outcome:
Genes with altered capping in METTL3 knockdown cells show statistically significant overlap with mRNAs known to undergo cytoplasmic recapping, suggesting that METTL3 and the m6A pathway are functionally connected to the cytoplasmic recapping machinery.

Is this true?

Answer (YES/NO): YES